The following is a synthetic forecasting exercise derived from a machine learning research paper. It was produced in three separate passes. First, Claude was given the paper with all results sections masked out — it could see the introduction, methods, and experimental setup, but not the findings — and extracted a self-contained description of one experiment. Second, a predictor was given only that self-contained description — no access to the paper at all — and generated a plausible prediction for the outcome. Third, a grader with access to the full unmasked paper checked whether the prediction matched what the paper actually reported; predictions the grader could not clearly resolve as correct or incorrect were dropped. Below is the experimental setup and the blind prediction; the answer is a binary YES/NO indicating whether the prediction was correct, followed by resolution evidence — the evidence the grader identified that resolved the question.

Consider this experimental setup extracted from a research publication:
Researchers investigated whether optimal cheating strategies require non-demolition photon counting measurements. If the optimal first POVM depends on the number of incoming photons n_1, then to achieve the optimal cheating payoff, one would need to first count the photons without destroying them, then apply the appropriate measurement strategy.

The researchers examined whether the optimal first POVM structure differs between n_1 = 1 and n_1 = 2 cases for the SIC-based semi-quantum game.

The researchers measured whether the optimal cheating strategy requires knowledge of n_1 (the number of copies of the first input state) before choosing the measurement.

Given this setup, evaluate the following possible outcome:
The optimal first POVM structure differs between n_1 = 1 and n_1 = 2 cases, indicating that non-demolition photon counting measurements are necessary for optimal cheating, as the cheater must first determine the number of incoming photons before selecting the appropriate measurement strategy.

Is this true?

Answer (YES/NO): YES